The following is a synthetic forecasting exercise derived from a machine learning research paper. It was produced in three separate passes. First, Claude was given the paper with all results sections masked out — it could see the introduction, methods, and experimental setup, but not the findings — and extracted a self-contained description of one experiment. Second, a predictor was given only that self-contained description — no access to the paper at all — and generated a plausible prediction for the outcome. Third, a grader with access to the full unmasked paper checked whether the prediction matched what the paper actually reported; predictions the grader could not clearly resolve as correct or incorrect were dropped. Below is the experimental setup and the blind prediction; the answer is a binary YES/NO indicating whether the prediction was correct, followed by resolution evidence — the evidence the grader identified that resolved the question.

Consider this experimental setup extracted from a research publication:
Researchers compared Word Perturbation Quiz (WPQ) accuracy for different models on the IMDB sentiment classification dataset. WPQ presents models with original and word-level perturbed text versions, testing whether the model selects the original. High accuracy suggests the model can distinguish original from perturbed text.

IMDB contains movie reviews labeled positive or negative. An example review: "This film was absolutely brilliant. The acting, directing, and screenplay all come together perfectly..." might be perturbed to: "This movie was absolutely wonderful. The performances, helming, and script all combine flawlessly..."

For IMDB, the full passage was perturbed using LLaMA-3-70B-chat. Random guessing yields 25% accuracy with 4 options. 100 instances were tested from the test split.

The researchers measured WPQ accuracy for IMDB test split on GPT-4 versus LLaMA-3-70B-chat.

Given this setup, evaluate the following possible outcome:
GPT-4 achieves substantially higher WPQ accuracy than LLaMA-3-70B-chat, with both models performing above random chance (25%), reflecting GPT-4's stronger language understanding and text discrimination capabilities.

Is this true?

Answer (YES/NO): YES